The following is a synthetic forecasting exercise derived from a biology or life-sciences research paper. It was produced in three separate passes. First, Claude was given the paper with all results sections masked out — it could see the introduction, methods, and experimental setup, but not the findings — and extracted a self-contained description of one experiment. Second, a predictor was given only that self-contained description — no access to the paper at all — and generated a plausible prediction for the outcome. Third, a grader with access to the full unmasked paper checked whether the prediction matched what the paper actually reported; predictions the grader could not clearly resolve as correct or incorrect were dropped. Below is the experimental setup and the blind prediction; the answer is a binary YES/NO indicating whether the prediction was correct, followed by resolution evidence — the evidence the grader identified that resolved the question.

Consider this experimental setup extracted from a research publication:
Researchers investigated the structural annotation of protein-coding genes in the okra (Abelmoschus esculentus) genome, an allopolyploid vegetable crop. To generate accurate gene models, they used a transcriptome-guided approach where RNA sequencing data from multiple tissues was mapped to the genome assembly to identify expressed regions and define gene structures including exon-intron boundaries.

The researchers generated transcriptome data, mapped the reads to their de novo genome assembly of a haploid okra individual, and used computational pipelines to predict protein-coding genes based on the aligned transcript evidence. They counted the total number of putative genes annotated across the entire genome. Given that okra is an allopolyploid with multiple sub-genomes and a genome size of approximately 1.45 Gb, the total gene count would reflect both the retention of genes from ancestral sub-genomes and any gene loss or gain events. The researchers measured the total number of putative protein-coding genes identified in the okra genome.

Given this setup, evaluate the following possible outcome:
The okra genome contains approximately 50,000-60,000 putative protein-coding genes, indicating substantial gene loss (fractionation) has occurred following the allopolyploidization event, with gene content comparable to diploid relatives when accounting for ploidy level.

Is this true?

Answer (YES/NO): NO